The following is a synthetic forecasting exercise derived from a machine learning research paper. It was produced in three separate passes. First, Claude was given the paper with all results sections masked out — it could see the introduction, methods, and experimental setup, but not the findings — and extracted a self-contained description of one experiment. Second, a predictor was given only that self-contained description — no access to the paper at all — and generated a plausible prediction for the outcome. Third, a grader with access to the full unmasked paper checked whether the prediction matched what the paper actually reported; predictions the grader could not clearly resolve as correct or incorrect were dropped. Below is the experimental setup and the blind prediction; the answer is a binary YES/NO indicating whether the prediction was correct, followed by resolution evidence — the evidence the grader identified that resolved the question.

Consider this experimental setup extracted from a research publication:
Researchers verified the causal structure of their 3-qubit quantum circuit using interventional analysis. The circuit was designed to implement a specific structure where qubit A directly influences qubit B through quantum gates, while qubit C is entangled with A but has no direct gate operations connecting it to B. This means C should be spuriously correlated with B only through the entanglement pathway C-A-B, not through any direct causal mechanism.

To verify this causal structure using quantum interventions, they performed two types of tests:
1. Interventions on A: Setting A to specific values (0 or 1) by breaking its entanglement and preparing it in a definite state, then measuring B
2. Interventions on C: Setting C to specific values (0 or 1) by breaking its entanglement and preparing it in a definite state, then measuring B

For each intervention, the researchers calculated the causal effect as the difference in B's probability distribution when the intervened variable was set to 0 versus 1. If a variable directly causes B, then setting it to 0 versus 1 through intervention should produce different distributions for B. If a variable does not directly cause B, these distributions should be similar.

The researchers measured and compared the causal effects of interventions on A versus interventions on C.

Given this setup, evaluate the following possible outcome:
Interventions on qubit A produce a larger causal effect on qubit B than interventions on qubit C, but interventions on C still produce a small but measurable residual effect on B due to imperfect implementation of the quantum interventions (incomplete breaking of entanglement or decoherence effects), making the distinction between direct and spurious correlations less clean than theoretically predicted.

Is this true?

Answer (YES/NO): NO